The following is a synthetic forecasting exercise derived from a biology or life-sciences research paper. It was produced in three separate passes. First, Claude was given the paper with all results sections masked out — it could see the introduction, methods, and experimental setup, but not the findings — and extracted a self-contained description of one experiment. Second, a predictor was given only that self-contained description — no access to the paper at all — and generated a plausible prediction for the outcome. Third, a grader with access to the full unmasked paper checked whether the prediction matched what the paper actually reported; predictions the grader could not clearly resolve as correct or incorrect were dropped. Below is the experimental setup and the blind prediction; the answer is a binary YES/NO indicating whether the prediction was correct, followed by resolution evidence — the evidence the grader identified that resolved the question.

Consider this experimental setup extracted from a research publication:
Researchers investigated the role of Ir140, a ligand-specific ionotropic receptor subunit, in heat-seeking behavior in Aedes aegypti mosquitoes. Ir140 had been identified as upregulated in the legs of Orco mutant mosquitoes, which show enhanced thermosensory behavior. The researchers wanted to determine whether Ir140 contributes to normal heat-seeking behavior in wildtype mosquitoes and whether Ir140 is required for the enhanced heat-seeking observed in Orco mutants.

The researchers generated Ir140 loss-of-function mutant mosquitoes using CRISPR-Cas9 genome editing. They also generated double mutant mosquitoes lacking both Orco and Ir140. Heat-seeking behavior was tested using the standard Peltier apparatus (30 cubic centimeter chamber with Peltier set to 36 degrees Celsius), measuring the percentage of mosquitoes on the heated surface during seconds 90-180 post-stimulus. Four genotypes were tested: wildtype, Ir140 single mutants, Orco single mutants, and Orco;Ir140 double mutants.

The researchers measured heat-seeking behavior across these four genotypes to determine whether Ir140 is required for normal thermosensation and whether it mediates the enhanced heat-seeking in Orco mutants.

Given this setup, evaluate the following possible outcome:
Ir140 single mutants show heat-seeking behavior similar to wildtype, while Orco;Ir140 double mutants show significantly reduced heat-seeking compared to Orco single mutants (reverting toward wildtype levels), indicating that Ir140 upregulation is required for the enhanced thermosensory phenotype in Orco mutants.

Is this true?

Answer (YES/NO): NO